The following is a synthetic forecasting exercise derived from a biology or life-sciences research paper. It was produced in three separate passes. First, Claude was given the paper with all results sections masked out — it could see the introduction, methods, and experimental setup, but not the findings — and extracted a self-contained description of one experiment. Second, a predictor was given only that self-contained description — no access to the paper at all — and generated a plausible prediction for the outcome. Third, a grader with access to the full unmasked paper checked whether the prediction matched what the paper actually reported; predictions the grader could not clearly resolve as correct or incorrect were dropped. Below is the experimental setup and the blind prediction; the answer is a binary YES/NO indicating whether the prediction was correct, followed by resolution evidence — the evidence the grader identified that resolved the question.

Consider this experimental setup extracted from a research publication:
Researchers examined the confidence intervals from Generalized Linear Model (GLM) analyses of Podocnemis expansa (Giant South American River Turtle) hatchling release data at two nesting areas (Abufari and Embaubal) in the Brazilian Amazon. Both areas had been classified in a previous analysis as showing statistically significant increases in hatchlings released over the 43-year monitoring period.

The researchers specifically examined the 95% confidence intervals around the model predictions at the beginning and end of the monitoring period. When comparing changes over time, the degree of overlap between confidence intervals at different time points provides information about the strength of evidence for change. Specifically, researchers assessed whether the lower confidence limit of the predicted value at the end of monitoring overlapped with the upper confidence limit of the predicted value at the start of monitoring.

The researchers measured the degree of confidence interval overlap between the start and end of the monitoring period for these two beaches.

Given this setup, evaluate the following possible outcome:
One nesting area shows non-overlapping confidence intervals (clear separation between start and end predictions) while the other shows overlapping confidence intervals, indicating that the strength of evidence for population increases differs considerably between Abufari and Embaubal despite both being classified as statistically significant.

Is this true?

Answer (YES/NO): NO